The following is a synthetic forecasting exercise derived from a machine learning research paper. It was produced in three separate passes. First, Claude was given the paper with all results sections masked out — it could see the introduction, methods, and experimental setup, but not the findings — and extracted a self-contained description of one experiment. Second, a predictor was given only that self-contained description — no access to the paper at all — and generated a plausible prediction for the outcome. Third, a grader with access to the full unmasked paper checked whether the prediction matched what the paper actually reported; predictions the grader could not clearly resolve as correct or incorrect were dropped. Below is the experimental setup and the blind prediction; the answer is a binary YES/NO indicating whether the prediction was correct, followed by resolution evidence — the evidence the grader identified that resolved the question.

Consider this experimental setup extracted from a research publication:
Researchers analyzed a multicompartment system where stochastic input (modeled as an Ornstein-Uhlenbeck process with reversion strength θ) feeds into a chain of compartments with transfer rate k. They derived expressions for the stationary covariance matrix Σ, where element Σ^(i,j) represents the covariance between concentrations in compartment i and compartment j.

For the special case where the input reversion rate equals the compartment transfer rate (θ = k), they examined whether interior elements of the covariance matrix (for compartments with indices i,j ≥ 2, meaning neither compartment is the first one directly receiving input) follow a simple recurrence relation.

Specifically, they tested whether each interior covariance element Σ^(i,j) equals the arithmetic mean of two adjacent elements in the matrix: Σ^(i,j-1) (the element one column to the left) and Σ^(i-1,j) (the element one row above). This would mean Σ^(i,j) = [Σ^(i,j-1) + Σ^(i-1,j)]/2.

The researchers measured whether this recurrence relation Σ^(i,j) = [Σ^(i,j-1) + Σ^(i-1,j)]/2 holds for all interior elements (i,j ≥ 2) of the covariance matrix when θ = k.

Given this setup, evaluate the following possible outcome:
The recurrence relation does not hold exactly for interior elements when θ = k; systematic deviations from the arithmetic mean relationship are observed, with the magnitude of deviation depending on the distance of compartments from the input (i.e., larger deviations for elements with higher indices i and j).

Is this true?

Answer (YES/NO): NO